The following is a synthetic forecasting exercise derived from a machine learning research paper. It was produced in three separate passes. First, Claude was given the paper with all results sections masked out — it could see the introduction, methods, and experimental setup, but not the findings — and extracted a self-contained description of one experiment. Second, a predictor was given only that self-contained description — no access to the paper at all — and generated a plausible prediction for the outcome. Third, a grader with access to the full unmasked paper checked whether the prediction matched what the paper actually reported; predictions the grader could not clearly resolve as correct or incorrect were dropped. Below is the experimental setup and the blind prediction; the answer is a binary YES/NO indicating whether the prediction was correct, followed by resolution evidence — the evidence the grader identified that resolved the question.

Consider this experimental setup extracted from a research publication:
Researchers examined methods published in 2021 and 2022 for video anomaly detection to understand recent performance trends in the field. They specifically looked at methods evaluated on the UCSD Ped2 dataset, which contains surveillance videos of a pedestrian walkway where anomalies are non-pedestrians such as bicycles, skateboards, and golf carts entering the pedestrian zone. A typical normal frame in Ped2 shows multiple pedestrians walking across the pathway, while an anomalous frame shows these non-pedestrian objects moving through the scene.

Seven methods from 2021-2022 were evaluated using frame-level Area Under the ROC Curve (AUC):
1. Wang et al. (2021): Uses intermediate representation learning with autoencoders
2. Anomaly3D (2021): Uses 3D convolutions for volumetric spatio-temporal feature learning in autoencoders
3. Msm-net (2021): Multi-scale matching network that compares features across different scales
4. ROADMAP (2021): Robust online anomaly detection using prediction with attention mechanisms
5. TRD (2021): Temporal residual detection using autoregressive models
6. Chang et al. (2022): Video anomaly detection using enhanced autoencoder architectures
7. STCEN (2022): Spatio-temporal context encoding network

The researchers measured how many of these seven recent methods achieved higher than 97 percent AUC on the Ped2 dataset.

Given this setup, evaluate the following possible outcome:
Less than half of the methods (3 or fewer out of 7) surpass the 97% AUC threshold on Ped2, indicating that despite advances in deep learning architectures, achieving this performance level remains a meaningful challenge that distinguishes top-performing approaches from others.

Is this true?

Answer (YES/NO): YES